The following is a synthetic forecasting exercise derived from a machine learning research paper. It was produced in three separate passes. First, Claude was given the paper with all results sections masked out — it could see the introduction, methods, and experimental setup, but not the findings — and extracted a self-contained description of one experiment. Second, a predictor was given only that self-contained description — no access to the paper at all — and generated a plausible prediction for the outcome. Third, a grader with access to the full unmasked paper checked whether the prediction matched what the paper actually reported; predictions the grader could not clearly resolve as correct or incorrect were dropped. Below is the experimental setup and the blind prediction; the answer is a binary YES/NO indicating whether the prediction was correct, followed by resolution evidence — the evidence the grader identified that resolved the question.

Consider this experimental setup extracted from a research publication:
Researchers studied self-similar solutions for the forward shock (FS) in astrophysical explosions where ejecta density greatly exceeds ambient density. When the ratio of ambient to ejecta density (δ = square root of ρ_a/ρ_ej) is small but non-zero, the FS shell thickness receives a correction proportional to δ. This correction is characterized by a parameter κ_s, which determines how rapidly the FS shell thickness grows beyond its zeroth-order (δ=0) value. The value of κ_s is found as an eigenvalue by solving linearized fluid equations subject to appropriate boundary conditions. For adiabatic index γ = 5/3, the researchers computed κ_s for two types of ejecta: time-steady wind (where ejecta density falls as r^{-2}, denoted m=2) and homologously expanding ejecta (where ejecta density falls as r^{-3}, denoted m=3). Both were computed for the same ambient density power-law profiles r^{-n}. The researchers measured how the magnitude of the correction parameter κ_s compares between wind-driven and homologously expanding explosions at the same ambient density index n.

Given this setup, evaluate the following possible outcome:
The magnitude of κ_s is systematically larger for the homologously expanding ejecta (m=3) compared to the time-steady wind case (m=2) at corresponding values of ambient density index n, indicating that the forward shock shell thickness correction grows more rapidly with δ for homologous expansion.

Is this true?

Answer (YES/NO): YES